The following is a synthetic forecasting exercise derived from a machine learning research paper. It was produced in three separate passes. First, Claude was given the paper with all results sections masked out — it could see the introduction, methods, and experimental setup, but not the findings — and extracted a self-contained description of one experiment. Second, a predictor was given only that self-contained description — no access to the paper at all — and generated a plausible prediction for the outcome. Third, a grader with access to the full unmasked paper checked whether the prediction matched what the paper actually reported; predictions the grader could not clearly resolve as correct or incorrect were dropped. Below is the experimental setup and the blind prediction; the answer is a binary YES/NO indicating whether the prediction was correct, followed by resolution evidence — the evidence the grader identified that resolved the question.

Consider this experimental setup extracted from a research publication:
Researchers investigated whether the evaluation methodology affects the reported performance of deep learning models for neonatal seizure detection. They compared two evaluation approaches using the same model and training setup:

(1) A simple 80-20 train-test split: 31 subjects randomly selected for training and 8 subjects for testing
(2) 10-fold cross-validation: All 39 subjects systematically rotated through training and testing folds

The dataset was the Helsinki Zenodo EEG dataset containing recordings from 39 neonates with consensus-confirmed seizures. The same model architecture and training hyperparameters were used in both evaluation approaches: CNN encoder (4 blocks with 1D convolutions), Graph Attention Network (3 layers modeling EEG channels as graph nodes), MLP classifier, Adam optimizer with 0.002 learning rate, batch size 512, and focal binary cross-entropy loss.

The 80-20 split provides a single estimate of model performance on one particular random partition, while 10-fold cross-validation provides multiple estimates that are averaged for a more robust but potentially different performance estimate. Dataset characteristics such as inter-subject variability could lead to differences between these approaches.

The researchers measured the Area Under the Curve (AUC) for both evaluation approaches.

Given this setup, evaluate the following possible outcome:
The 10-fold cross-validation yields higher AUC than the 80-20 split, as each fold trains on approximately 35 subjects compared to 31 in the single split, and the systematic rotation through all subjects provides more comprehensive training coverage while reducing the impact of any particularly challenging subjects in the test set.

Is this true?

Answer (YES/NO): NO